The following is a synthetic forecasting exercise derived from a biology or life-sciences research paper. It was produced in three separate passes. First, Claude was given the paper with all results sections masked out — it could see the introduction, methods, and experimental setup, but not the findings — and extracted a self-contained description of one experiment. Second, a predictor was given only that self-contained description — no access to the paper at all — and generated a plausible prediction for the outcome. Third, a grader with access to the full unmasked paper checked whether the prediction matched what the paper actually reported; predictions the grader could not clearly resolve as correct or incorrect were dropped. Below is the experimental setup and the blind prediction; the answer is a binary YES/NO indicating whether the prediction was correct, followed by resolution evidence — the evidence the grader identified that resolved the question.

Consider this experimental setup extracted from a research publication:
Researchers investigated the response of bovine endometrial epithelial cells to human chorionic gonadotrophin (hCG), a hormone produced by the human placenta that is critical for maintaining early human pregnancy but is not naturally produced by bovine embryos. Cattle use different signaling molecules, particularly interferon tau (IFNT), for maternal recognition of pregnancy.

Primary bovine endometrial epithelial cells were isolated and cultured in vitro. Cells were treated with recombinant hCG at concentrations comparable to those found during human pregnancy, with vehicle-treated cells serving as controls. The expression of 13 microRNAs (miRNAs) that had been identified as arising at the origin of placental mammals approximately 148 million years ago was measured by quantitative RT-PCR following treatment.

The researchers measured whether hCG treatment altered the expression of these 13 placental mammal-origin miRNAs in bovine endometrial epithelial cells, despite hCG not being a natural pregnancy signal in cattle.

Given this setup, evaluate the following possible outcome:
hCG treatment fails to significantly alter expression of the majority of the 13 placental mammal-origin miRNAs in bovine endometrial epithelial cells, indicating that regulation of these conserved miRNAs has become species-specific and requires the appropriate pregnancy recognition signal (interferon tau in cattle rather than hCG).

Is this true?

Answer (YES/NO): YES